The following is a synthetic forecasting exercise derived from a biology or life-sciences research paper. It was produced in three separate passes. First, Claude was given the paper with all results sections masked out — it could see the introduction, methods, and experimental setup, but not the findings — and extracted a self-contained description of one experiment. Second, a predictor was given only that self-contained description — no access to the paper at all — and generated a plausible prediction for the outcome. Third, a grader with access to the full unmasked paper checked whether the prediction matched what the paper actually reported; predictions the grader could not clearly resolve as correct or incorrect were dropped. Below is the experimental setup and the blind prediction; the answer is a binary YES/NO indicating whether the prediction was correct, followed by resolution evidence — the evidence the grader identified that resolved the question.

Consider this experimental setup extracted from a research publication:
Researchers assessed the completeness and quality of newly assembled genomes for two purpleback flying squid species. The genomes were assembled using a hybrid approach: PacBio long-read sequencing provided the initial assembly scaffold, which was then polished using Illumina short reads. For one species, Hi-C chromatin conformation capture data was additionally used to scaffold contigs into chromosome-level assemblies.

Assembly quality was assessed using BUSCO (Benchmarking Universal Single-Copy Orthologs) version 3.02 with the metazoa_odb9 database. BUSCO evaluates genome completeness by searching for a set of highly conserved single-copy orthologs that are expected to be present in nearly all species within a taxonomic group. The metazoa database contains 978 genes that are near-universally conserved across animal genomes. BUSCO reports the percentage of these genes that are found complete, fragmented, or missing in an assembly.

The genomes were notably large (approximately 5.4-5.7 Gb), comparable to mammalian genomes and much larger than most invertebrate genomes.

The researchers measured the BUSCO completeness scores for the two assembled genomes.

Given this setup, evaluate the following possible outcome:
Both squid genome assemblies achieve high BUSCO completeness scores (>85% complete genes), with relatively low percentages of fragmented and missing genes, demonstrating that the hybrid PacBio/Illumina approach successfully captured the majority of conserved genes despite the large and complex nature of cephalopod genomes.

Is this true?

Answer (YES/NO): YES